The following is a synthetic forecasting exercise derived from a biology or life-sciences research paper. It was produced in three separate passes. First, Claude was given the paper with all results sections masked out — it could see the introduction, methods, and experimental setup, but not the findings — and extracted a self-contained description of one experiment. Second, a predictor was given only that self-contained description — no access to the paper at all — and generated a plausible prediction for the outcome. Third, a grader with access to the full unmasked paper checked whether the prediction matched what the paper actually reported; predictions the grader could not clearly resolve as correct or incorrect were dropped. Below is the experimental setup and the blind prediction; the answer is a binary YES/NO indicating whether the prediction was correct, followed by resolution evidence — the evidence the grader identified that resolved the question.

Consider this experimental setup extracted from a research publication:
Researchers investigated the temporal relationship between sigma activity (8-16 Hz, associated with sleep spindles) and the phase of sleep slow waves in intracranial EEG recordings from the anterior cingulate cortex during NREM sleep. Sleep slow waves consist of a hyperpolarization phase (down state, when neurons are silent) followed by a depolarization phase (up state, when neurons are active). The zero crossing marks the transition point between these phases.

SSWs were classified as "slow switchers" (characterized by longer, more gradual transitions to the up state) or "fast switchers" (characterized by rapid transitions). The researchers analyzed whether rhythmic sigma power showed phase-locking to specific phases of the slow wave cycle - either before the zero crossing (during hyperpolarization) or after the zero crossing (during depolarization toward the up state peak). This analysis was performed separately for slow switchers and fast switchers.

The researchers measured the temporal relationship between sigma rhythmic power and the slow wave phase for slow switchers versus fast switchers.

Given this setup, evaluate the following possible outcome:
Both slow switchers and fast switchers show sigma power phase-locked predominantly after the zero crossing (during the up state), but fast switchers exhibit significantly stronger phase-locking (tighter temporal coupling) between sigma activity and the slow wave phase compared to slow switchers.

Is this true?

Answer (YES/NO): NO